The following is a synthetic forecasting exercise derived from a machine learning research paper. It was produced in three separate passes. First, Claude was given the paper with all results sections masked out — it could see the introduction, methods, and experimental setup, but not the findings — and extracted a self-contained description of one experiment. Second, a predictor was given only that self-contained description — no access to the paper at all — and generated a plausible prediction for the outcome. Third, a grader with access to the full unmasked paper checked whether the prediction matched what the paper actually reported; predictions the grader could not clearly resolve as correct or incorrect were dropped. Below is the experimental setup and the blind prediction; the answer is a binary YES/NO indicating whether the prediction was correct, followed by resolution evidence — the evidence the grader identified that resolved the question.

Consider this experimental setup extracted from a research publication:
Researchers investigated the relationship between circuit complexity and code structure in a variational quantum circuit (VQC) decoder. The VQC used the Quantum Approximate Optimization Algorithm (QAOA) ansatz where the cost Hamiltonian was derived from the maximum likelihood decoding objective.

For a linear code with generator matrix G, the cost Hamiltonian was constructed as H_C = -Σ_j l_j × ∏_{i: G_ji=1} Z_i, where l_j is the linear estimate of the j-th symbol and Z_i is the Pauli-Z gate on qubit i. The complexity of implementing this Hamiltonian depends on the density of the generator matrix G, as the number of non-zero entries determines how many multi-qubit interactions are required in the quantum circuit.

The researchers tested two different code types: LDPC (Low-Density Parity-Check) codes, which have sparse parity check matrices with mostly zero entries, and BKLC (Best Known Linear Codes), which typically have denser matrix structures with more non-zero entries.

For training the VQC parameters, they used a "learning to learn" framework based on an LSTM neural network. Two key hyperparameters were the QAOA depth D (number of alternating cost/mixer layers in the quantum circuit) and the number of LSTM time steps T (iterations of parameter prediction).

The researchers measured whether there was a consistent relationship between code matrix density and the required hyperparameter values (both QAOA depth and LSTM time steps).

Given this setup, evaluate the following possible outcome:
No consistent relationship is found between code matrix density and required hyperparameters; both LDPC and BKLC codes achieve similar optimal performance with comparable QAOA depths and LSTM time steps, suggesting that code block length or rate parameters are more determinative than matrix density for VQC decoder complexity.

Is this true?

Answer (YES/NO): NO